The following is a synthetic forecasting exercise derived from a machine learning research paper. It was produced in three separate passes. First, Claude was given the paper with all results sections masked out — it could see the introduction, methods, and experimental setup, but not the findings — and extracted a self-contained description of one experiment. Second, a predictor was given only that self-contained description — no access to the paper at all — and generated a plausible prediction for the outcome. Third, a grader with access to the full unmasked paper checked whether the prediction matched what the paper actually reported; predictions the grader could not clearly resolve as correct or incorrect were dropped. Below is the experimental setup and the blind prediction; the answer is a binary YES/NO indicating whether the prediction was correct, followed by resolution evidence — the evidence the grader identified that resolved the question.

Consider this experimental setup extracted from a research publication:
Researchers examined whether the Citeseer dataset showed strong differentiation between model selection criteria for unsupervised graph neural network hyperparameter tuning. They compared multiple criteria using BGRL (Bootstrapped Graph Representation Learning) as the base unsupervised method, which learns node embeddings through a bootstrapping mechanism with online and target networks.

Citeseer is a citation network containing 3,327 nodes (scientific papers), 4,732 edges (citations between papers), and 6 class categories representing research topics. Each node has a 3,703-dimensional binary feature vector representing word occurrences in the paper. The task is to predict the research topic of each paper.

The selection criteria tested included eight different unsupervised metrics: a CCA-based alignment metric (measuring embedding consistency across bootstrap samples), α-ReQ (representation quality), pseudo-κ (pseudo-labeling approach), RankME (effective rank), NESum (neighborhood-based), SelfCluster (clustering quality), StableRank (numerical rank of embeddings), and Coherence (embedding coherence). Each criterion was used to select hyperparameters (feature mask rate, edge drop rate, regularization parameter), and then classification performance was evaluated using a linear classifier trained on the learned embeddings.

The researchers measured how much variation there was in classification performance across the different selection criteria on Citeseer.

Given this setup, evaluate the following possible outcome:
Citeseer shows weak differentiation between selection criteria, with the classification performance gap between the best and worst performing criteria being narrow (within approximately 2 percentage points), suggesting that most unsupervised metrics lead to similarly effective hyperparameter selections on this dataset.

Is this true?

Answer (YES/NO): NO